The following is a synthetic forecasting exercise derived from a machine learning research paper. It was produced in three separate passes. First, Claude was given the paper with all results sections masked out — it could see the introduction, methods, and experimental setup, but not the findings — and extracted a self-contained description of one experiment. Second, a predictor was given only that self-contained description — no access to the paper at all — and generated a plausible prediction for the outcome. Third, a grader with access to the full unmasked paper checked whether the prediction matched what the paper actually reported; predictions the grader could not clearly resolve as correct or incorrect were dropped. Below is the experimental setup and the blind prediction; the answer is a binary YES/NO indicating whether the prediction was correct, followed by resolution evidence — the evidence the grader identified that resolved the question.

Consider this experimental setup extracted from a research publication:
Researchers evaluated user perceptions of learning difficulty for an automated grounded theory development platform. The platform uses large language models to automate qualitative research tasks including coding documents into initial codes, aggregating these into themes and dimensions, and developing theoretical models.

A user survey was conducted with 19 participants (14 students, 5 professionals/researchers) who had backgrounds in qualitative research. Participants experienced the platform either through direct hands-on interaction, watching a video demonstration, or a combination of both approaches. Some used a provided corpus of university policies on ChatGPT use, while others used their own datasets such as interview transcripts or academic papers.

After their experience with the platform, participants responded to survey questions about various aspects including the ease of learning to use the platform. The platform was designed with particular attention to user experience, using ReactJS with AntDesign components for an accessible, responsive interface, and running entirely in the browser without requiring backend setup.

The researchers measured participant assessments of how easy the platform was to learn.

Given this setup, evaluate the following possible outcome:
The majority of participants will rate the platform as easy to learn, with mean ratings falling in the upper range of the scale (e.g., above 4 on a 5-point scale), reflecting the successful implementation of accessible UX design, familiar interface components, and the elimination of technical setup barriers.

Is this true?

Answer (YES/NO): NO